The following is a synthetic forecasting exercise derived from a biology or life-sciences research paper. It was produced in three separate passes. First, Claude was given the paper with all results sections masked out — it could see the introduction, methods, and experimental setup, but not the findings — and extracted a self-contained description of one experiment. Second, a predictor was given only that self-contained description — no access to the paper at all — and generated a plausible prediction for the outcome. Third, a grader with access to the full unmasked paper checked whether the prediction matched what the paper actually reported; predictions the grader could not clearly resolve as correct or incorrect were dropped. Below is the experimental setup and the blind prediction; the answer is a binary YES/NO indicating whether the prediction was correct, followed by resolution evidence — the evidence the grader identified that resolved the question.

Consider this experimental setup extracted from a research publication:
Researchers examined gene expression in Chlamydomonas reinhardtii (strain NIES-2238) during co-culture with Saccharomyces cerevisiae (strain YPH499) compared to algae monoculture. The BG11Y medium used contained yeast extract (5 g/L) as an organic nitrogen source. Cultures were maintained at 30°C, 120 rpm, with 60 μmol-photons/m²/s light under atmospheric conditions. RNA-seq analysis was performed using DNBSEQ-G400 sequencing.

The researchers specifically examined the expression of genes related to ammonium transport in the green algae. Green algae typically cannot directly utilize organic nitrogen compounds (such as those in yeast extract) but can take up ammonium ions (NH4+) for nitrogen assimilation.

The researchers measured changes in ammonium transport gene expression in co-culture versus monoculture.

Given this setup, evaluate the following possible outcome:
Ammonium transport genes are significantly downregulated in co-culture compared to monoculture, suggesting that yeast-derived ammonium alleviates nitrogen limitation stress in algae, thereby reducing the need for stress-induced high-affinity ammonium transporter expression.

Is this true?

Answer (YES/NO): NO